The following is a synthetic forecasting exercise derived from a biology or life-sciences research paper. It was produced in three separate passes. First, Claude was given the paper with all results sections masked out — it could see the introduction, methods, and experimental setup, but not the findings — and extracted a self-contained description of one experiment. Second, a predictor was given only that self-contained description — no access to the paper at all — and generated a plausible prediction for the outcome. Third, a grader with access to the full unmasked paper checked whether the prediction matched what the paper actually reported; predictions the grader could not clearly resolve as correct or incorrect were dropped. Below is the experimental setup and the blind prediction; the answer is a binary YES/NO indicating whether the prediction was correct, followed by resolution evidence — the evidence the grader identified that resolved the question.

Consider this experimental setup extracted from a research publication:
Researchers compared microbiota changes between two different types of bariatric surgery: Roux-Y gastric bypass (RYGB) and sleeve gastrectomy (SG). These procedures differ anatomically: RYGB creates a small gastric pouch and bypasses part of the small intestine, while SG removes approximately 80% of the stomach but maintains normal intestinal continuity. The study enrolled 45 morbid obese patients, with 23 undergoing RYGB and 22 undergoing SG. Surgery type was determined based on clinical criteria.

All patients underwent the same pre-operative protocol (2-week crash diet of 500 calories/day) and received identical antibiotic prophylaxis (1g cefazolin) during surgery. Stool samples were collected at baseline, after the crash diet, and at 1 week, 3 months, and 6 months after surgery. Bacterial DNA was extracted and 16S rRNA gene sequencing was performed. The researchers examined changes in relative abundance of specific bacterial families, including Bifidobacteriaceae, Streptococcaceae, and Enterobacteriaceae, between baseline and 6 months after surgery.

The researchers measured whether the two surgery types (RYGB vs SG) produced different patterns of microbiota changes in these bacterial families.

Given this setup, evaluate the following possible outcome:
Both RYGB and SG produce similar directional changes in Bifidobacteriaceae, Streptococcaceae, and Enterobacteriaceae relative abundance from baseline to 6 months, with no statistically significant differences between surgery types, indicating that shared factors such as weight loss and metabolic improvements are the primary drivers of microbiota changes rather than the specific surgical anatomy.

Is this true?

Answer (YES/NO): YES